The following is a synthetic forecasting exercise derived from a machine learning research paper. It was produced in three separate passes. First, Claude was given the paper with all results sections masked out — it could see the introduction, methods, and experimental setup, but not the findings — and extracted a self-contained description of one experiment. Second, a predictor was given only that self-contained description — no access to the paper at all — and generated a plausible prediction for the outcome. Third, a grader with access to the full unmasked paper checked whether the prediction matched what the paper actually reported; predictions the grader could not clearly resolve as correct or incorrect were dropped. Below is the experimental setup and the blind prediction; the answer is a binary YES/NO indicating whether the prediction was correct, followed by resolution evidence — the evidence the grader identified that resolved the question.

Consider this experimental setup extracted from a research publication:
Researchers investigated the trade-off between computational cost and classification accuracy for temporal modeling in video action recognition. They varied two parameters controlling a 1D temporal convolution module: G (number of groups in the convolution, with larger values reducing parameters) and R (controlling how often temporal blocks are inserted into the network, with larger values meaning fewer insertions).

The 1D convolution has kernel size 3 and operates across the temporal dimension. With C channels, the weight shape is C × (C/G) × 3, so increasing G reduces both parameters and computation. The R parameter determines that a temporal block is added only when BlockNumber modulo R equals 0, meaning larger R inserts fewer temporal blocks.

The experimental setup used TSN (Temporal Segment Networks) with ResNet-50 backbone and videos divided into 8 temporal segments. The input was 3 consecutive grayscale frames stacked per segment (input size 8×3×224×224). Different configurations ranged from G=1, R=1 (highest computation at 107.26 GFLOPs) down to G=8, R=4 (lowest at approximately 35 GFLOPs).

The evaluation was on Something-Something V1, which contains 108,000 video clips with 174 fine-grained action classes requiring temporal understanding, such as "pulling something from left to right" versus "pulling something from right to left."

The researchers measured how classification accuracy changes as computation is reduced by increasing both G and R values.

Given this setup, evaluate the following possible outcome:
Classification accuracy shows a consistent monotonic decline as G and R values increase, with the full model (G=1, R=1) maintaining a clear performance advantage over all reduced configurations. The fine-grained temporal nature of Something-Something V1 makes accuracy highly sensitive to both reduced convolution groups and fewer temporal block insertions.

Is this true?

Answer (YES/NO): NO